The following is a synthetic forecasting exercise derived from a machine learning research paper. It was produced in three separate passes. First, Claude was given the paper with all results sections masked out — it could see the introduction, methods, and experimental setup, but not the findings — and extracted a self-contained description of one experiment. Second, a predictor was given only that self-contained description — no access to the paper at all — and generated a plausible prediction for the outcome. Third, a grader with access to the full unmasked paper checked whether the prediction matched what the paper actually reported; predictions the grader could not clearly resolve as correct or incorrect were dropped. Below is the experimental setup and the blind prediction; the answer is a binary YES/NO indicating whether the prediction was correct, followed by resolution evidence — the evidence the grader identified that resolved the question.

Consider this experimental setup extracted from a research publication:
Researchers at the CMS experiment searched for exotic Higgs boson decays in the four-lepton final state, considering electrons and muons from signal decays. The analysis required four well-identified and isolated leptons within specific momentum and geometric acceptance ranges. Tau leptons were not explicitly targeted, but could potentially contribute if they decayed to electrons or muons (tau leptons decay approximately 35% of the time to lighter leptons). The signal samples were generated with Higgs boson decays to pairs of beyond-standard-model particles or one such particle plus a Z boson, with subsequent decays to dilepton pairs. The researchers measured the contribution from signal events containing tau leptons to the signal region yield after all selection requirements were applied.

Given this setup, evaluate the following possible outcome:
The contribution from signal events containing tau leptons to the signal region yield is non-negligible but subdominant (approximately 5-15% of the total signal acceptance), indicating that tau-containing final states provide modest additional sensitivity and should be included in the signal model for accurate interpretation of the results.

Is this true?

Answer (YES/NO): NO